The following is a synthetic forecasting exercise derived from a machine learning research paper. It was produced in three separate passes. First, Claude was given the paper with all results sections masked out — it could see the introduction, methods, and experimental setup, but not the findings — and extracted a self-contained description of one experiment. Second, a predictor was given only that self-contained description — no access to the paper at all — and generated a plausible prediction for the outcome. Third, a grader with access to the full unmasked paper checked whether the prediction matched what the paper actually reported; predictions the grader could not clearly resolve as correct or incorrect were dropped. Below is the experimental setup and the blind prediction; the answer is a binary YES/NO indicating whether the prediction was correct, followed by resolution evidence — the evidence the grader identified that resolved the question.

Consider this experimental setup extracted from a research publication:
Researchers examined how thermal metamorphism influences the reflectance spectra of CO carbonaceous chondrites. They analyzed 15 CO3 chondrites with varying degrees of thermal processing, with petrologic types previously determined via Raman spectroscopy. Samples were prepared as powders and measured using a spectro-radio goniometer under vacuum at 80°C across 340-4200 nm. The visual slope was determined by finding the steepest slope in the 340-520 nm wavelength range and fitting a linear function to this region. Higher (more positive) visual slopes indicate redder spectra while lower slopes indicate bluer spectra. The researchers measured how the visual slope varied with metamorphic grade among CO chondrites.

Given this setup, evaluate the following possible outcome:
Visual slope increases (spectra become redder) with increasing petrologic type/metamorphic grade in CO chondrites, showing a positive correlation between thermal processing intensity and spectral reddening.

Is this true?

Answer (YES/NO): YES